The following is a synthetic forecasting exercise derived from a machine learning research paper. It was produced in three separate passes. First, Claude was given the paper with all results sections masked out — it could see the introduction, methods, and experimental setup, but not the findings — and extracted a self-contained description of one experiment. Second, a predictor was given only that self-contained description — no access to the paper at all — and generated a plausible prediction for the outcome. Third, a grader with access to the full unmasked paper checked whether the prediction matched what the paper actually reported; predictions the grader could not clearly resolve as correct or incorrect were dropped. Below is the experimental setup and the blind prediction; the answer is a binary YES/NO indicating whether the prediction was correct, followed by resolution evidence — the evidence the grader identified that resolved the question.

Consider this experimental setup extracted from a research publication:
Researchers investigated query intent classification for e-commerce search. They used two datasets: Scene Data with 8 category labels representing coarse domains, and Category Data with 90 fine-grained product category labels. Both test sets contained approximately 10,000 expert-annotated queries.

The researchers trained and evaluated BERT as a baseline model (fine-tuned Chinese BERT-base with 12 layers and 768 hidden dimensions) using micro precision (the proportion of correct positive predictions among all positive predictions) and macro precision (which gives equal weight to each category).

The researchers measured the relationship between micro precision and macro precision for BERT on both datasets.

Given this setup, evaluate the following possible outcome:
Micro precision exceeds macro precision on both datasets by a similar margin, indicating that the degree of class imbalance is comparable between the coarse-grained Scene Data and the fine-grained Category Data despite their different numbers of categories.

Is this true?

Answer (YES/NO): NO